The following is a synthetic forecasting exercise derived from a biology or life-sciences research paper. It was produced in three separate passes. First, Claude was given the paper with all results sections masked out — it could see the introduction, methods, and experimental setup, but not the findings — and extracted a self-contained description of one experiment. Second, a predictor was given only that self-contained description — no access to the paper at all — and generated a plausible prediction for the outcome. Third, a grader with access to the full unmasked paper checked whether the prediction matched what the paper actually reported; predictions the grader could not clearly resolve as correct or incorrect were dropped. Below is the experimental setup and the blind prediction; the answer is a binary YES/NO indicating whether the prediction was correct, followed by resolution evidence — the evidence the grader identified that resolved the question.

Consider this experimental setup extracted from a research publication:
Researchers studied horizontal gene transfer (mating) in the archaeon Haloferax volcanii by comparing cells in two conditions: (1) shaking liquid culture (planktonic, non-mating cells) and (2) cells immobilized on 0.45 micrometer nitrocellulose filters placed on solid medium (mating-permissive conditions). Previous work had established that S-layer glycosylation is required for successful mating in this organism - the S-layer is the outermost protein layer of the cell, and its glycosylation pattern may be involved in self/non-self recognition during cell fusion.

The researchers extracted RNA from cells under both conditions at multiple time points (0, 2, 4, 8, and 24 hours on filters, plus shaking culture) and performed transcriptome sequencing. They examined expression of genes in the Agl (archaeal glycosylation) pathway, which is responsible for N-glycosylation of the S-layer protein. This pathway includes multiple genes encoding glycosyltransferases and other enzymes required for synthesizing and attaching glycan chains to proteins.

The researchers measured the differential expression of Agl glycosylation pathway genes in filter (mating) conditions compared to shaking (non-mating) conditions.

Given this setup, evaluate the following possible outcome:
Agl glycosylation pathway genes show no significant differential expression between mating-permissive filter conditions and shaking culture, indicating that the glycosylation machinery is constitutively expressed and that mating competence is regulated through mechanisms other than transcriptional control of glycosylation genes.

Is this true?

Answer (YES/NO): NO